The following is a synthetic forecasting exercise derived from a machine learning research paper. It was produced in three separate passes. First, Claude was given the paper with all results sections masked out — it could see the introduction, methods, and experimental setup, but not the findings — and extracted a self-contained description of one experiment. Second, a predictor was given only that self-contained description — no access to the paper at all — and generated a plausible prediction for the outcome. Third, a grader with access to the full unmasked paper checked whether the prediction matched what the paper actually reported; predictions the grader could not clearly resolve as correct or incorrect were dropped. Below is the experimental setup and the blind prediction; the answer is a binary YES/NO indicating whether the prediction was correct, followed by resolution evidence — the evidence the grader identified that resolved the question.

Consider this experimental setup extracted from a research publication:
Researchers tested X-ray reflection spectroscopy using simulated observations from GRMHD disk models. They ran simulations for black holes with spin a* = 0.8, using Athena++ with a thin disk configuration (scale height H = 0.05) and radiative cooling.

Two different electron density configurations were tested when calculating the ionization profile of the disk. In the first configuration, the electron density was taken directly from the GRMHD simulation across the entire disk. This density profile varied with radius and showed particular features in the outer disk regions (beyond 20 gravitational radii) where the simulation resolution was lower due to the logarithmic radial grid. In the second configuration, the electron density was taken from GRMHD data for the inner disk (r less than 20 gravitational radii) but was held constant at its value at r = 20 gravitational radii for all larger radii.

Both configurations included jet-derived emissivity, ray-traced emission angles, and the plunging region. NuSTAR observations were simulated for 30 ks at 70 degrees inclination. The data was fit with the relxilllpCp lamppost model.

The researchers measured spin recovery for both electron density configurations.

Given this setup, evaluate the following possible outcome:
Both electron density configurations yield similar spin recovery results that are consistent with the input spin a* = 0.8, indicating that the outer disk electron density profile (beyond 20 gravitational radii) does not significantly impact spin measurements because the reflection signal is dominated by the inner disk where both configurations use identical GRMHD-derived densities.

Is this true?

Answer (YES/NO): NO